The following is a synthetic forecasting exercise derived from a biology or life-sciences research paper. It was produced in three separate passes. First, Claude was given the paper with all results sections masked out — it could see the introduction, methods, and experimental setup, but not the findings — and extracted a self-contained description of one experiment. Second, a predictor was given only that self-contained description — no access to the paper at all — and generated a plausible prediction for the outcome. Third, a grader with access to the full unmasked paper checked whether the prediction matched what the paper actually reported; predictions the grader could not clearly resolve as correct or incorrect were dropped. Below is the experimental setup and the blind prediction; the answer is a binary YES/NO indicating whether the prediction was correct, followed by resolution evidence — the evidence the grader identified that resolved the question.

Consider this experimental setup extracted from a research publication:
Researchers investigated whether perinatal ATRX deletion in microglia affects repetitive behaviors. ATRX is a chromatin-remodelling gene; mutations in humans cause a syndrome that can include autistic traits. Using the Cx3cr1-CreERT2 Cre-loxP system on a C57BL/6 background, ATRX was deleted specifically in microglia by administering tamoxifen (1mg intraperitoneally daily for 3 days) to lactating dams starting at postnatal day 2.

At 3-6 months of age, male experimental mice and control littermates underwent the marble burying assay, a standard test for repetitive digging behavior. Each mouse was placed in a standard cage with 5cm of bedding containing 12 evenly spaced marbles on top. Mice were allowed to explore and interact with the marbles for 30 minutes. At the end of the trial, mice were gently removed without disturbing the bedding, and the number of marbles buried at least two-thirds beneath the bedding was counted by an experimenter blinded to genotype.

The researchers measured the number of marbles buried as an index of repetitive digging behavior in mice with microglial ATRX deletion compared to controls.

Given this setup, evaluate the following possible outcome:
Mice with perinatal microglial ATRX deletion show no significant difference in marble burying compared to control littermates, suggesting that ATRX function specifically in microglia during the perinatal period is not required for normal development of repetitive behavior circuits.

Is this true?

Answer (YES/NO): YES